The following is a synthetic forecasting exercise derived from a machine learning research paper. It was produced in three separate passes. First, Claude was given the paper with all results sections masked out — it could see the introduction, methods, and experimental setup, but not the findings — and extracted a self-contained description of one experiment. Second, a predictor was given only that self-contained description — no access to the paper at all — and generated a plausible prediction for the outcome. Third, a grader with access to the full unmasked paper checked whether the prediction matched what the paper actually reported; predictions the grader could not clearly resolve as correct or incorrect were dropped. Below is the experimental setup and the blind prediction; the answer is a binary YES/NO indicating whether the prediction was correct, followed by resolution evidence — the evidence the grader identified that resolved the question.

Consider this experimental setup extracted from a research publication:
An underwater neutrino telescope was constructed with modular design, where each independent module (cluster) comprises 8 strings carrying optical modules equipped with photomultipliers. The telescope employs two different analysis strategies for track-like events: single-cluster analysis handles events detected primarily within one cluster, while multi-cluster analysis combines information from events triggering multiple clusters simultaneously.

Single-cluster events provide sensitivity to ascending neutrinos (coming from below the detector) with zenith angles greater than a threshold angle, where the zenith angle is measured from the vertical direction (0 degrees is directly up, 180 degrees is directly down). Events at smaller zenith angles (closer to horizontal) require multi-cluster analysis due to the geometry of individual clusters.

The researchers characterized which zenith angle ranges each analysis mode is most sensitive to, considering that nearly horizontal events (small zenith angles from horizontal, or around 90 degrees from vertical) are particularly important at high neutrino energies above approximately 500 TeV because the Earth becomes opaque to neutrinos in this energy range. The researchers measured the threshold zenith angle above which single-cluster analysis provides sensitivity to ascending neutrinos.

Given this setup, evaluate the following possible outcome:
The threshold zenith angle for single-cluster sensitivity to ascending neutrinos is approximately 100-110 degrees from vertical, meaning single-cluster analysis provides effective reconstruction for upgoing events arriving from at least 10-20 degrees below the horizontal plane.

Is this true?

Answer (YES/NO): NO